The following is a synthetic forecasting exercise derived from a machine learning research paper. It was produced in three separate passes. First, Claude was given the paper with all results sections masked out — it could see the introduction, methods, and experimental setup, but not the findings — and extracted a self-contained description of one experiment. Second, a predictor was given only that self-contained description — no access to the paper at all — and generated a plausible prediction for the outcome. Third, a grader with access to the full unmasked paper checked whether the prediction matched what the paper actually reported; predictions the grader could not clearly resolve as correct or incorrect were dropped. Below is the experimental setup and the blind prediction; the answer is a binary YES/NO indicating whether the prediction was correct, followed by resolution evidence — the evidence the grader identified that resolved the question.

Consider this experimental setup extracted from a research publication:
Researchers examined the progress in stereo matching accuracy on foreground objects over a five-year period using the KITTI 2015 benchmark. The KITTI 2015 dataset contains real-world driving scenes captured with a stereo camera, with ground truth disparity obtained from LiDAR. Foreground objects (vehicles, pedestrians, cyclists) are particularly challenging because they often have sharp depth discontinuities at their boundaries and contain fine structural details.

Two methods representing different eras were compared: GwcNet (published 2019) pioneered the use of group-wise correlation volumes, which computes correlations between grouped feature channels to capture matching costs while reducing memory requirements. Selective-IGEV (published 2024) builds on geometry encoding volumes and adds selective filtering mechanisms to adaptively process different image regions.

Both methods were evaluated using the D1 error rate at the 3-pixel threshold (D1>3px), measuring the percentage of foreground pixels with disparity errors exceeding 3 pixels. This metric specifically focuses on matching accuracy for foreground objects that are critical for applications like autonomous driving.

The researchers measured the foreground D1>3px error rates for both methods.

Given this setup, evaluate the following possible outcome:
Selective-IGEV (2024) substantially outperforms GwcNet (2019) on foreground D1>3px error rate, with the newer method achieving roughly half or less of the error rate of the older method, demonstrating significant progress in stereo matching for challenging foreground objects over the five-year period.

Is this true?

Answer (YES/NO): NO